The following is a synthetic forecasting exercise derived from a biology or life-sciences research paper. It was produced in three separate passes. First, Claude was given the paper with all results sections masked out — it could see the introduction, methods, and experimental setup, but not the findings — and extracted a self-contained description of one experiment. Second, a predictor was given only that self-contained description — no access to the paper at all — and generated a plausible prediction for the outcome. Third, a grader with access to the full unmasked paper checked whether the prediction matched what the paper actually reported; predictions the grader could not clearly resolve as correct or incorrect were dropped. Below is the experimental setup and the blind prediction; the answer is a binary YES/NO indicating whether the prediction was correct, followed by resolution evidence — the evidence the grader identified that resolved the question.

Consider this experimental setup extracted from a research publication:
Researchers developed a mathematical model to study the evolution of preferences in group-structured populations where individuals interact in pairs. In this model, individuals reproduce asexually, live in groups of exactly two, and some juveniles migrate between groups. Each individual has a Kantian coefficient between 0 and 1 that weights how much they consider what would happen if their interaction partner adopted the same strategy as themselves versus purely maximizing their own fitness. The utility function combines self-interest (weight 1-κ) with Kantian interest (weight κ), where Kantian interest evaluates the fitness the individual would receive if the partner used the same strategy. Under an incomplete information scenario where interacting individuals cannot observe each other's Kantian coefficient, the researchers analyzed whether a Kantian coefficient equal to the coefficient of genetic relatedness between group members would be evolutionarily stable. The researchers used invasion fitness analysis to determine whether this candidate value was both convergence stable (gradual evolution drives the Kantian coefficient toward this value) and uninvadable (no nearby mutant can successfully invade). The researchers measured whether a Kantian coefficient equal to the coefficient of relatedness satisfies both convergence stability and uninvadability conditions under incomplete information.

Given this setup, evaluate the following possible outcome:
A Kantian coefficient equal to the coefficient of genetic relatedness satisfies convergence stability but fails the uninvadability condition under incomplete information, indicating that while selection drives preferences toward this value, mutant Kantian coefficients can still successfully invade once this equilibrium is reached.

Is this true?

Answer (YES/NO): NO